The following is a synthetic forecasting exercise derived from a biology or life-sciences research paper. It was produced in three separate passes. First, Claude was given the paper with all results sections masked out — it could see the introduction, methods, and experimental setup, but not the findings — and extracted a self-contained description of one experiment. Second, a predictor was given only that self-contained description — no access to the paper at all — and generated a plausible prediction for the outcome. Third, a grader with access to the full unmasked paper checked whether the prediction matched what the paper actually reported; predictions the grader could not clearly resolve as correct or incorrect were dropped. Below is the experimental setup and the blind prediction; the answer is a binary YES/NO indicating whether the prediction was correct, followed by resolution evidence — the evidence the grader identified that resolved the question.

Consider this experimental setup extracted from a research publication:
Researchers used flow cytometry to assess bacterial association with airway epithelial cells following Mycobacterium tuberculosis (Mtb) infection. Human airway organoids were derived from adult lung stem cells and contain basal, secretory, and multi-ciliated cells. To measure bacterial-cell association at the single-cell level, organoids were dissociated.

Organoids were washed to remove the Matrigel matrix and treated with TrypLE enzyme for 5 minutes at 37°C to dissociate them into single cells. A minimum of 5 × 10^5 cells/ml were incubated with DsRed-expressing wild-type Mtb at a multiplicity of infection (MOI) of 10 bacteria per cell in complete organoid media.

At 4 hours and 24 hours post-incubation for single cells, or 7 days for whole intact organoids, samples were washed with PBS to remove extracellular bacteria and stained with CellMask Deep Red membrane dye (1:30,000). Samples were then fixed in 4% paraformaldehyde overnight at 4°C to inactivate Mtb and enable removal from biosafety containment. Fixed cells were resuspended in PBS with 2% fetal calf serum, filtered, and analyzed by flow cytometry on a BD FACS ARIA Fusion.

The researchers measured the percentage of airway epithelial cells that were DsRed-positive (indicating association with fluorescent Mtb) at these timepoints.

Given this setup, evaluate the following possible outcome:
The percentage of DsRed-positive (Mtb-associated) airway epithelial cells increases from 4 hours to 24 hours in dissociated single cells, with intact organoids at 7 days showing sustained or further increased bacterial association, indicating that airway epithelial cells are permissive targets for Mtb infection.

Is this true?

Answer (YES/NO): NO